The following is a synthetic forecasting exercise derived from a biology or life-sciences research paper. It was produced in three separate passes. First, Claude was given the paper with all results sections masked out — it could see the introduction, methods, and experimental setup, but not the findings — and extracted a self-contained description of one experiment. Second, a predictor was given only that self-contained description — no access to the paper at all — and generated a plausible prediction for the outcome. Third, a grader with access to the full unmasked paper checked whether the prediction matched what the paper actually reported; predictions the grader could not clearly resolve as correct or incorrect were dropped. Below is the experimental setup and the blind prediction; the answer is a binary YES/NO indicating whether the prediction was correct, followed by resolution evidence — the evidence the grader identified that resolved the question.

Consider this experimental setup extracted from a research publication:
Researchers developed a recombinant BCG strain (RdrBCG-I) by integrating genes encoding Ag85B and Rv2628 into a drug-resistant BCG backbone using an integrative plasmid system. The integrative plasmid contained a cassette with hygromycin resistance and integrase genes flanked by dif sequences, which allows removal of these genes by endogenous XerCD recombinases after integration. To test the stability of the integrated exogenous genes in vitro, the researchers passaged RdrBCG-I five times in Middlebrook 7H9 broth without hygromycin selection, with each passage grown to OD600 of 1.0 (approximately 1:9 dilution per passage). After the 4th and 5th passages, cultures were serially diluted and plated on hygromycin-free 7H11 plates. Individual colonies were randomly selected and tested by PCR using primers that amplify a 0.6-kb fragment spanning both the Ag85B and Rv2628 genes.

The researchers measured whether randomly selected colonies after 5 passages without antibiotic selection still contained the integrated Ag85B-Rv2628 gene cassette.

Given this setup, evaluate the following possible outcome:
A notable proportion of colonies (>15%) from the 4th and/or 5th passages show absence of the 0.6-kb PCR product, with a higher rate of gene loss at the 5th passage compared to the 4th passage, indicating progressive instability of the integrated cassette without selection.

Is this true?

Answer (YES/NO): NO